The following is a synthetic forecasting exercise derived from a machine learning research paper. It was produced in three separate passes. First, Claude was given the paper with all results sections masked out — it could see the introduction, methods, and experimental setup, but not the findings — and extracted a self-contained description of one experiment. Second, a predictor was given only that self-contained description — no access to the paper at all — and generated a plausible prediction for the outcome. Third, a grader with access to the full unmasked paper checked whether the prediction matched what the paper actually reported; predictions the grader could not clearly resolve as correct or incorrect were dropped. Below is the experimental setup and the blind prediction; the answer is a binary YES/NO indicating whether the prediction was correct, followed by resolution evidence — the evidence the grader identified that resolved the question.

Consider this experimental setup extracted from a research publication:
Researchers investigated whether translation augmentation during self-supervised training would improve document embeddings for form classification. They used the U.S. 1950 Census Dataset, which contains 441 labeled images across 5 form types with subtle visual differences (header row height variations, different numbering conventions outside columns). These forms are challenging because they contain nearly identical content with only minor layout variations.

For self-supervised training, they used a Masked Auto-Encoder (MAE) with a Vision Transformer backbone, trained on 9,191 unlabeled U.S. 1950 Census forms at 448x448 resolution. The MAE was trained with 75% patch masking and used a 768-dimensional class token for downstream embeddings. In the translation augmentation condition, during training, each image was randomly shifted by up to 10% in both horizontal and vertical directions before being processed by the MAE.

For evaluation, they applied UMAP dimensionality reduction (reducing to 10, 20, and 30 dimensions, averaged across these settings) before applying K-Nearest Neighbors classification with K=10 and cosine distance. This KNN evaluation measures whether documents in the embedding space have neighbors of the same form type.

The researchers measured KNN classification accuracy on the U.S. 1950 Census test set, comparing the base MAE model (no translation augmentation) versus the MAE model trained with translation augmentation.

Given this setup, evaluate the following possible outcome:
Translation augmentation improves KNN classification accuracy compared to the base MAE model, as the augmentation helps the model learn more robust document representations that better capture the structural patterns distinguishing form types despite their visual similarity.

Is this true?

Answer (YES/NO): NO